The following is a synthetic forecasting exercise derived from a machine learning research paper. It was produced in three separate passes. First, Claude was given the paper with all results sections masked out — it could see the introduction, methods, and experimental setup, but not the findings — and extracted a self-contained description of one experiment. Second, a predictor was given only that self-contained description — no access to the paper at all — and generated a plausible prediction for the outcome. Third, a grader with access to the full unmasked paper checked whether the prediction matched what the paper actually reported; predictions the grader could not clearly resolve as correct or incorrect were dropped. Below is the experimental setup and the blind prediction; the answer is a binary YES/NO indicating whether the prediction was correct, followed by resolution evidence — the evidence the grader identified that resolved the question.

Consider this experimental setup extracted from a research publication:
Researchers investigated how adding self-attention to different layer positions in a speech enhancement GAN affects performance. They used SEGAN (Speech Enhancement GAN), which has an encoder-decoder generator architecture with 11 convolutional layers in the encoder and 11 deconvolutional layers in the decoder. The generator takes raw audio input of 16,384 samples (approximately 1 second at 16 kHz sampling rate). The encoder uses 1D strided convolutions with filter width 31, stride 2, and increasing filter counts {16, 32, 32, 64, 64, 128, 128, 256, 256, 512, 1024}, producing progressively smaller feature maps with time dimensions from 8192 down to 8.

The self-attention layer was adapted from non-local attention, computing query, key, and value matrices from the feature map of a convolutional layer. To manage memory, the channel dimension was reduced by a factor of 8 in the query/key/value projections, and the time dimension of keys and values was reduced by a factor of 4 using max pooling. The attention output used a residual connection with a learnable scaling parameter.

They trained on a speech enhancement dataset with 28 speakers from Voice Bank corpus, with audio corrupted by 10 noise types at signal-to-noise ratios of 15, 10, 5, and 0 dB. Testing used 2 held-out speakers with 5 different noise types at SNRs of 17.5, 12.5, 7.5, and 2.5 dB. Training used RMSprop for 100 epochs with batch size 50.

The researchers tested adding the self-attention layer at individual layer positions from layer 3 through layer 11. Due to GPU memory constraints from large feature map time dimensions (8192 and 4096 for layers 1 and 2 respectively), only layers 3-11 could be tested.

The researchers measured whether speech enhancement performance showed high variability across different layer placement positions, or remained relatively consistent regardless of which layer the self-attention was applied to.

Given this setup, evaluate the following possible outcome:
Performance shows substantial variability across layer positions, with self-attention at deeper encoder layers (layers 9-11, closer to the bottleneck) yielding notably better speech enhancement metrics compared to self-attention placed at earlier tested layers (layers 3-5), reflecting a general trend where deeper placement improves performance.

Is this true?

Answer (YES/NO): NO